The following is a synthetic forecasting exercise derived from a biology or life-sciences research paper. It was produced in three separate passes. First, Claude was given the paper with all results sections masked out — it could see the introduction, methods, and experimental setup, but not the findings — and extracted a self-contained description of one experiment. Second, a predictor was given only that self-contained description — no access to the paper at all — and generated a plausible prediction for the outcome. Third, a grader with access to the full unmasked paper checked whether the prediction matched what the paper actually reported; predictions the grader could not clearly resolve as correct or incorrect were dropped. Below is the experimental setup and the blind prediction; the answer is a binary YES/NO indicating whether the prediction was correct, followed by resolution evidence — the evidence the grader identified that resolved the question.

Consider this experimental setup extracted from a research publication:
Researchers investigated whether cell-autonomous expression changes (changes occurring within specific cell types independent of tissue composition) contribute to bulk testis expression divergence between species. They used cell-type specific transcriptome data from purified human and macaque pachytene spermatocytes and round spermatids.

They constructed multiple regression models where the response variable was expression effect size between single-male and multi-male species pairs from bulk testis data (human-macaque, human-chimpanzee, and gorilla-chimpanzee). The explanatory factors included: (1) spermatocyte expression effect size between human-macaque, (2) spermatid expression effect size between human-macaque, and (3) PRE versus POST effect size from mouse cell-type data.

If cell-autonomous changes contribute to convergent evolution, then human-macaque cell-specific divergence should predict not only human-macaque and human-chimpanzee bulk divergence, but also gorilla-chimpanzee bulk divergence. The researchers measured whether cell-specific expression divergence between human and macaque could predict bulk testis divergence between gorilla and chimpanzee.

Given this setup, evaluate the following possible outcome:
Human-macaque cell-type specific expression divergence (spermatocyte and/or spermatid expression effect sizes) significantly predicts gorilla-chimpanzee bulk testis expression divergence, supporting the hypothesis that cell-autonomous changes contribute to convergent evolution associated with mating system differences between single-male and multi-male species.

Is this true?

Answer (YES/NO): NO